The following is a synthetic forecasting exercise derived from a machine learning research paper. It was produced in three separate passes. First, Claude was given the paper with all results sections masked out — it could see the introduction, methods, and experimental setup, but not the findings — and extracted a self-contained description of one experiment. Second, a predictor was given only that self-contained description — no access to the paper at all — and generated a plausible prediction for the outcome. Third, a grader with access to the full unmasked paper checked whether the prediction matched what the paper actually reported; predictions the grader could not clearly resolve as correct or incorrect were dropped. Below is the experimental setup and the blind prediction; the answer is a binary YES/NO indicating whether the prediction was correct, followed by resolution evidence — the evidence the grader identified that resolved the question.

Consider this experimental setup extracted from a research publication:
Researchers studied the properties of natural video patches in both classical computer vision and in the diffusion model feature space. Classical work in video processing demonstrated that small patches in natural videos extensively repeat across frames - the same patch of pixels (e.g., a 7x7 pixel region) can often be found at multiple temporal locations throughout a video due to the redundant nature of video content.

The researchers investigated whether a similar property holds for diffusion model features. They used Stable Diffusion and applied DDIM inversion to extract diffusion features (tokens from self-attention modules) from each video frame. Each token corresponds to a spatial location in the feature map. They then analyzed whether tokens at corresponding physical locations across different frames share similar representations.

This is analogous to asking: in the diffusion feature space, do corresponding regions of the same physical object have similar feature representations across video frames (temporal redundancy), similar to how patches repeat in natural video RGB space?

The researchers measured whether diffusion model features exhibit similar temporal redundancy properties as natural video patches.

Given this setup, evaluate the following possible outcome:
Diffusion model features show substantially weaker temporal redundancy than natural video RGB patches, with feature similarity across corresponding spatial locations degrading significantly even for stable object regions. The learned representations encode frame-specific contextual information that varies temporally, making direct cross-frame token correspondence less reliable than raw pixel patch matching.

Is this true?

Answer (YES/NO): NO